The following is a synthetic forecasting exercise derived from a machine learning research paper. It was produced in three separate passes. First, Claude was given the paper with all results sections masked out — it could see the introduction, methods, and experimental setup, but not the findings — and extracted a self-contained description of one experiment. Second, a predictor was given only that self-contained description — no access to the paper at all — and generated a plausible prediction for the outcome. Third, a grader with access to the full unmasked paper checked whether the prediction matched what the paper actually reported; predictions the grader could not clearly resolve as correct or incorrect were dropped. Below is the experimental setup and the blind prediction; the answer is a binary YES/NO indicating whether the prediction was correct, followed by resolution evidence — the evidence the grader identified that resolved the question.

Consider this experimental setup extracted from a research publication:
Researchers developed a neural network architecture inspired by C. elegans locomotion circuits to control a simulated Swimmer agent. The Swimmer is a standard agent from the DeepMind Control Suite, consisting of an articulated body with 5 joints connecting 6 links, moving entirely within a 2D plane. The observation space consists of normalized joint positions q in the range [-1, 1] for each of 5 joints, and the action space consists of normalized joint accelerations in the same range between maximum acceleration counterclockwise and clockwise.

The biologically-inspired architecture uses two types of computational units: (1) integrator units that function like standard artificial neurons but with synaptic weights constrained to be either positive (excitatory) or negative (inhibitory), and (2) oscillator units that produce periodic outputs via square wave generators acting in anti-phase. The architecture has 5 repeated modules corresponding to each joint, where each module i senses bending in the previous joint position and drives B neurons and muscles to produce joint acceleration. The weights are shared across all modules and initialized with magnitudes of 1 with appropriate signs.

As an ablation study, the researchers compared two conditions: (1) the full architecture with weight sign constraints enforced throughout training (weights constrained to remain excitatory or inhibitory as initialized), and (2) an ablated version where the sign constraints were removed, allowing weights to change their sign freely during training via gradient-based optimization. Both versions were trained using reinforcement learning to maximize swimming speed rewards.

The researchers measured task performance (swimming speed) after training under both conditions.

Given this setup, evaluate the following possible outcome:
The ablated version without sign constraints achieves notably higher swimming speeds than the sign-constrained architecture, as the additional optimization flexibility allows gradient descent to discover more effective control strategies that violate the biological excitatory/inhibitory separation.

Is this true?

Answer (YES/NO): NO